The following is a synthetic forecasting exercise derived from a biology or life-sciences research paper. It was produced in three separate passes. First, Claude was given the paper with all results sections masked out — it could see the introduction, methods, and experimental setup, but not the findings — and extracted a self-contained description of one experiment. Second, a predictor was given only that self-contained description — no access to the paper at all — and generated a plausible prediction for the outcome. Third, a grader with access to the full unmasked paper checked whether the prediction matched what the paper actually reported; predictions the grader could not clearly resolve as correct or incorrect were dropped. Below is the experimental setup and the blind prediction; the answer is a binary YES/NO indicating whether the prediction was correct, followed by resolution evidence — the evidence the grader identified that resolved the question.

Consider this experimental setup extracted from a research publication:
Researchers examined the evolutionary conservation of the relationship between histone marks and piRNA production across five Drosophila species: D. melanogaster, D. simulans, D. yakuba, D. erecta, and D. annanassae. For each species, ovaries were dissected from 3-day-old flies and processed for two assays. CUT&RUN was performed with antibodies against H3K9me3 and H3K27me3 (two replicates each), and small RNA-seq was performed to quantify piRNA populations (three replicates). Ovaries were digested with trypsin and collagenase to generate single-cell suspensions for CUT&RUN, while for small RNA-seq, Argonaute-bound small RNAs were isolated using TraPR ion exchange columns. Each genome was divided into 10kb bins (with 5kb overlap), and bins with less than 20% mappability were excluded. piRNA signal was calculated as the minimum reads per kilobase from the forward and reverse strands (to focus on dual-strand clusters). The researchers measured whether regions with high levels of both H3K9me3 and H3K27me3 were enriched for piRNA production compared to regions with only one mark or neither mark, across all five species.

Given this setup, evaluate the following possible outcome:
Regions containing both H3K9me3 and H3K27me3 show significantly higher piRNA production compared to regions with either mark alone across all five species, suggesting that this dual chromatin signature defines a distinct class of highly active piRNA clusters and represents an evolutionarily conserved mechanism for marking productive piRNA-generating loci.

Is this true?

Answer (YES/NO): YES